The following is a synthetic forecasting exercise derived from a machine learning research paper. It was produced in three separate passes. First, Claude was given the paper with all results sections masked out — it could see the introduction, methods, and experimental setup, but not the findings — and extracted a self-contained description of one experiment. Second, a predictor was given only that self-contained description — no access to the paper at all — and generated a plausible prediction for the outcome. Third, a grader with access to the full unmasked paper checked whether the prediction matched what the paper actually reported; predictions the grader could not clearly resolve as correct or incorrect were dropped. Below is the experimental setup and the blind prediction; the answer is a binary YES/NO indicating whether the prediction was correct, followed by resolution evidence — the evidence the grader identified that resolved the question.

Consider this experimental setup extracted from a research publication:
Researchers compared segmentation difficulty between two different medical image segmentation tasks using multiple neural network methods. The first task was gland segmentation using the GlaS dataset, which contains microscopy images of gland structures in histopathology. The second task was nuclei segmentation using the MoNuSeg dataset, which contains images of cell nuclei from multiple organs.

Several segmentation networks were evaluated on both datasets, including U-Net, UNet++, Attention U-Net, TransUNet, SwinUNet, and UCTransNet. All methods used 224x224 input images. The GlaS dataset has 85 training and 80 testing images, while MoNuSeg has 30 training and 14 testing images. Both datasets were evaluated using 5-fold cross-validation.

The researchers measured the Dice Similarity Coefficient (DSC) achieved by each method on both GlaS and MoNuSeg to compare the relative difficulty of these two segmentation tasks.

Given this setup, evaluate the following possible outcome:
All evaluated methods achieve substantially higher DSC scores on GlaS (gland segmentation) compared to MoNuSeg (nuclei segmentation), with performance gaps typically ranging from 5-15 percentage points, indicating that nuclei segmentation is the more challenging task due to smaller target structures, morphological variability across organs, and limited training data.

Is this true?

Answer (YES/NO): YES